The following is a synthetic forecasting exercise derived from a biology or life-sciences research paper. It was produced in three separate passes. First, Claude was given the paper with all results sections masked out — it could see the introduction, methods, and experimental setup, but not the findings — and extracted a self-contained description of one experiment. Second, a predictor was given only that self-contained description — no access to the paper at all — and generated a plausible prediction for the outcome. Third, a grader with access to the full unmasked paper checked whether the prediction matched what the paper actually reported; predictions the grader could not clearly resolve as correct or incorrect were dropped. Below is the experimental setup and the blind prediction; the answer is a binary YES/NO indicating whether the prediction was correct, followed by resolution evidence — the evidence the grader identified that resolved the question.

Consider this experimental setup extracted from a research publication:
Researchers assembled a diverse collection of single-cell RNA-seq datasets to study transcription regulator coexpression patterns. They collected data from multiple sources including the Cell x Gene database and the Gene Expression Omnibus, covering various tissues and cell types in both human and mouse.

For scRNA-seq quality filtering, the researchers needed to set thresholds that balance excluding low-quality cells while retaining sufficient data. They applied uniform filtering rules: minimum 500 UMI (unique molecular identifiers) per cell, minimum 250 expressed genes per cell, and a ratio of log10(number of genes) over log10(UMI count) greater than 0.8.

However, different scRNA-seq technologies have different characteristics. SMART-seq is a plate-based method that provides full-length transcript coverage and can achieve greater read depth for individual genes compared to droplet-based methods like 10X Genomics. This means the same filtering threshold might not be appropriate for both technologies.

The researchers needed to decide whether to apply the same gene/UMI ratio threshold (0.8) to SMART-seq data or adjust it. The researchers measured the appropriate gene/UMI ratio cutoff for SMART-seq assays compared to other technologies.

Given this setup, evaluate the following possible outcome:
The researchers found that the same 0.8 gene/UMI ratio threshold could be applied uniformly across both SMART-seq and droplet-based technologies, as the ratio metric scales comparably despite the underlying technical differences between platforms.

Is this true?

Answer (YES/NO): NO